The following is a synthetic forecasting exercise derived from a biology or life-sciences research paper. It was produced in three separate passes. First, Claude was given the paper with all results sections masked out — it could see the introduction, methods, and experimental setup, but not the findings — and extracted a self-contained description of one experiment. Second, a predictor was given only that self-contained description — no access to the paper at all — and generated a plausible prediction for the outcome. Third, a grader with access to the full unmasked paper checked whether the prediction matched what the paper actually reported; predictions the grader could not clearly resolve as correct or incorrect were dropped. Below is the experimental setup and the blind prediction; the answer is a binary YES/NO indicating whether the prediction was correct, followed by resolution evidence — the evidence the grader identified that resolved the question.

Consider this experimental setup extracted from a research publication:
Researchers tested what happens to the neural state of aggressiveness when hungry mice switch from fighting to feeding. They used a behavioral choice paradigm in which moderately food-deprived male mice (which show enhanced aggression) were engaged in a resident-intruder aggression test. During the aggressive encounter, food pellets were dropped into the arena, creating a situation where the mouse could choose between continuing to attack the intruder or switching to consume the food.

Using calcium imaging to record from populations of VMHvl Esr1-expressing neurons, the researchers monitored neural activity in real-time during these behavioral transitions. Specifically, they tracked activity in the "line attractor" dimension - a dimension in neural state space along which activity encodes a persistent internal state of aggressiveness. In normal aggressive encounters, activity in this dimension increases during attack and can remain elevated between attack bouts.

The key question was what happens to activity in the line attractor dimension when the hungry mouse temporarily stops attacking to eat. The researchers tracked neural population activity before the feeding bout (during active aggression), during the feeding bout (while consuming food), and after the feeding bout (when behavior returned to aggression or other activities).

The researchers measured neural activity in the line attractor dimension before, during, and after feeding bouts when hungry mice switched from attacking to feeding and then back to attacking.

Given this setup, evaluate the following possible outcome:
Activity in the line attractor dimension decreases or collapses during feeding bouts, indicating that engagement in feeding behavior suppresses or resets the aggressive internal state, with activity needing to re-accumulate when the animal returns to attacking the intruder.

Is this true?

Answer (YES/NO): NO